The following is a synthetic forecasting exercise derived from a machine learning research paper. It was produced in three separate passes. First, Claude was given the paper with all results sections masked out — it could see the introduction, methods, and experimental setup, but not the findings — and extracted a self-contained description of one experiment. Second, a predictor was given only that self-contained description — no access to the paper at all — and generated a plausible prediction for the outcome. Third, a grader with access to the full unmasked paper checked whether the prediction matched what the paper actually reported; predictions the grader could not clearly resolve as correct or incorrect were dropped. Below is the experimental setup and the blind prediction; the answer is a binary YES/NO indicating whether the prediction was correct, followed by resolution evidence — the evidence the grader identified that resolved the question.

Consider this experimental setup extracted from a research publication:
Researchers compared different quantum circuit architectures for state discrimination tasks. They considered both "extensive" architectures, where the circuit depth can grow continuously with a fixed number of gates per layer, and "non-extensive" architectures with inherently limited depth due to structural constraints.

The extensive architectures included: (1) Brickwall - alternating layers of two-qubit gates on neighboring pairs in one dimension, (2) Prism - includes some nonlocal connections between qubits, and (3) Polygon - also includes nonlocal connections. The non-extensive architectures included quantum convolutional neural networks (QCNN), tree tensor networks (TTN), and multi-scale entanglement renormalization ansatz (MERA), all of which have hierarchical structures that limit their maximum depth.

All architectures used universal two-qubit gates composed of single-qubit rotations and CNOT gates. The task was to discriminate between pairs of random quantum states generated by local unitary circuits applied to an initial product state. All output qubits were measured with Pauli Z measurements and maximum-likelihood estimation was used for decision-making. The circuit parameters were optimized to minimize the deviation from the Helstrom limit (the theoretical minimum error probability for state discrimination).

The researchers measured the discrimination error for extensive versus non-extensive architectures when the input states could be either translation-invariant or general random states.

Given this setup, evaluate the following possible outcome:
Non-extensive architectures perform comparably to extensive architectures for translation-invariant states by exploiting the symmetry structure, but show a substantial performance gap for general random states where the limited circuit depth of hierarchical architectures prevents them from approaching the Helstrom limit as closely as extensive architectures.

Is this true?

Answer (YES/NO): NO